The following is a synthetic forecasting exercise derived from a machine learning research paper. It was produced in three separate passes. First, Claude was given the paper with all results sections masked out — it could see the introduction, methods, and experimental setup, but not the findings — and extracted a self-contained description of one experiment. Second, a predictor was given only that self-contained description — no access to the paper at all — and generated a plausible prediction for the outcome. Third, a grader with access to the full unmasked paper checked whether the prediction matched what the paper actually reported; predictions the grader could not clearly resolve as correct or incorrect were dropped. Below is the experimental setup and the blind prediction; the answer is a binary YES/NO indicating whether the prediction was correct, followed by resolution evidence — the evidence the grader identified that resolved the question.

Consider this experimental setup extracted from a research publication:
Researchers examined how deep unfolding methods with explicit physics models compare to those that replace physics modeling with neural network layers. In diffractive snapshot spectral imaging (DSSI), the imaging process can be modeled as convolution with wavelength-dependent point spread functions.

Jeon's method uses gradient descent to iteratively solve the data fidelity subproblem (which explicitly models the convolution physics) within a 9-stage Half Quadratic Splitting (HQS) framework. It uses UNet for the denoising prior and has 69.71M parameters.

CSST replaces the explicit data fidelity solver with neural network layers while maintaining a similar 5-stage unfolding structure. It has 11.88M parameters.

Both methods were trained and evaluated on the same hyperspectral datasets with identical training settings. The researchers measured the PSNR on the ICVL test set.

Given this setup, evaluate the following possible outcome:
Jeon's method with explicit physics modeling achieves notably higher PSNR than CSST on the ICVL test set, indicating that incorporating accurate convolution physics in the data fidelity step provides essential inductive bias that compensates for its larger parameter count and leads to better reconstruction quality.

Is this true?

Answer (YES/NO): NO